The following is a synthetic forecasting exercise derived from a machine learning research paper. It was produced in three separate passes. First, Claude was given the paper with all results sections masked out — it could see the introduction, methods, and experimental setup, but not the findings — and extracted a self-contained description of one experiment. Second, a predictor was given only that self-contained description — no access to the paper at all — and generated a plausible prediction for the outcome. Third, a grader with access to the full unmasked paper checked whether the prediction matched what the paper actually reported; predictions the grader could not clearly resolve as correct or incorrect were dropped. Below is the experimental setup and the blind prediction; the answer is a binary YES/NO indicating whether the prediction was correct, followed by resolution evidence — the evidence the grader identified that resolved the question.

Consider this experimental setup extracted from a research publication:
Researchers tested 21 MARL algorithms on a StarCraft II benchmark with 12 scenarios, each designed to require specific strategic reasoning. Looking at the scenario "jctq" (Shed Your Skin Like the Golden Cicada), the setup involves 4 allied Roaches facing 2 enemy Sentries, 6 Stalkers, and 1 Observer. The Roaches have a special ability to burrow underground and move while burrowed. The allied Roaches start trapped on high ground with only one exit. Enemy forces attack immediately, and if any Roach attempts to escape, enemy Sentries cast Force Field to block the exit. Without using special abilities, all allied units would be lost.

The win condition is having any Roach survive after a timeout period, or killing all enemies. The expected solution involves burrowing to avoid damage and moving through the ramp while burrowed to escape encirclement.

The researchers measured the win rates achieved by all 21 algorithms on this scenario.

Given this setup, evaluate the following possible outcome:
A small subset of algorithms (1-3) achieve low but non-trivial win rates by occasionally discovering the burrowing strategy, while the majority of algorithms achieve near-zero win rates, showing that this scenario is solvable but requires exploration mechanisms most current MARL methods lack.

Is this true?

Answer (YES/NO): YES